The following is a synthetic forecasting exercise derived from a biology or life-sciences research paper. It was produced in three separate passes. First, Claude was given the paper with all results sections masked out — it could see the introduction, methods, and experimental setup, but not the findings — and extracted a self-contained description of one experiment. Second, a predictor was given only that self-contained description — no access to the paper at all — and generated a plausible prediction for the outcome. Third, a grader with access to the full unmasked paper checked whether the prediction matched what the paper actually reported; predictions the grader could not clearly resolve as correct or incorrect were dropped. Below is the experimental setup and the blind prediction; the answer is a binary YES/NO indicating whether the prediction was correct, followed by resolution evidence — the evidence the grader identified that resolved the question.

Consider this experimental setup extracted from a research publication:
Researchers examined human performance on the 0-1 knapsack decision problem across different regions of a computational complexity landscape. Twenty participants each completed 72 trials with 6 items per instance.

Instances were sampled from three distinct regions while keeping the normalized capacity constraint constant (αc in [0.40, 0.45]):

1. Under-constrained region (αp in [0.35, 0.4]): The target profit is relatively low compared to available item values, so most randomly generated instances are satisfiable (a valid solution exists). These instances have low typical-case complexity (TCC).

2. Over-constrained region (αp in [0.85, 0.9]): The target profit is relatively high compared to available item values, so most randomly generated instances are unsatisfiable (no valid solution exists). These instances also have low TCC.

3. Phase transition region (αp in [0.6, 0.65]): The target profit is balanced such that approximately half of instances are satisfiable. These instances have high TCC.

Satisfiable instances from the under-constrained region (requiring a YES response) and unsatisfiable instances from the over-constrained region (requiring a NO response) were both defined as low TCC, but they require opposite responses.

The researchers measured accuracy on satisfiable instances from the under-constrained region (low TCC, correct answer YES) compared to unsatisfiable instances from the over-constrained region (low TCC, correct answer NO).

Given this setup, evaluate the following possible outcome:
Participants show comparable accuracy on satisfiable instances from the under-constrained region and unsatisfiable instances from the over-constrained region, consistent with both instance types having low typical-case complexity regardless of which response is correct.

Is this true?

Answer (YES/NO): YES